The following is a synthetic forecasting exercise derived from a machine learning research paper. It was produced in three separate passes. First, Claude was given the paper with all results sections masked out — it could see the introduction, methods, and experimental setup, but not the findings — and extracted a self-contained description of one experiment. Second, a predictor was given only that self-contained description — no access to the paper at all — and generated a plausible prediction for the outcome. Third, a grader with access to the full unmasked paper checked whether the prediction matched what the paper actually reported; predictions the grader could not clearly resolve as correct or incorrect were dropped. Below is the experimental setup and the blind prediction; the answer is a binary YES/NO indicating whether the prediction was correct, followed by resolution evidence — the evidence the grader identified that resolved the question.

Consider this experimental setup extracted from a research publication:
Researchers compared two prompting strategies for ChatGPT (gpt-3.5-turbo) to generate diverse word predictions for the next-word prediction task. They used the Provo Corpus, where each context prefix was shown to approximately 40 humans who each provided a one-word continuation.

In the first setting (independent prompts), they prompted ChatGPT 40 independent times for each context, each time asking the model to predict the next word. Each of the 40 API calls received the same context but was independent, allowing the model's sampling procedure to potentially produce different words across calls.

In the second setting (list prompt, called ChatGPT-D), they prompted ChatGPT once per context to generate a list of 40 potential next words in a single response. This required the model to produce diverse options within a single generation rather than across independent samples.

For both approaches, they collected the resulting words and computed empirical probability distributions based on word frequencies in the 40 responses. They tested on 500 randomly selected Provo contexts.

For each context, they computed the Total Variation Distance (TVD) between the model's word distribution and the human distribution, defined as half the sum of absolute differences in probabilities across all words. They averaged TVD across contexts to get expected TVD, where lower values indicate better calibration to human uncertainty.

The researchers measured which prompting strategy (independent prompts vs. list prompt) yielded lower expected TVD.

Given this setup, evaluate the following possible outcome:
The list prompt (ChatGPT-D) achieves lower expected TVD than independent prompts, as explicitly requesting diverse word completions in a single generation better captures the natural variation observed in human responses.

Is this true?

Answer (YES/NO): NO